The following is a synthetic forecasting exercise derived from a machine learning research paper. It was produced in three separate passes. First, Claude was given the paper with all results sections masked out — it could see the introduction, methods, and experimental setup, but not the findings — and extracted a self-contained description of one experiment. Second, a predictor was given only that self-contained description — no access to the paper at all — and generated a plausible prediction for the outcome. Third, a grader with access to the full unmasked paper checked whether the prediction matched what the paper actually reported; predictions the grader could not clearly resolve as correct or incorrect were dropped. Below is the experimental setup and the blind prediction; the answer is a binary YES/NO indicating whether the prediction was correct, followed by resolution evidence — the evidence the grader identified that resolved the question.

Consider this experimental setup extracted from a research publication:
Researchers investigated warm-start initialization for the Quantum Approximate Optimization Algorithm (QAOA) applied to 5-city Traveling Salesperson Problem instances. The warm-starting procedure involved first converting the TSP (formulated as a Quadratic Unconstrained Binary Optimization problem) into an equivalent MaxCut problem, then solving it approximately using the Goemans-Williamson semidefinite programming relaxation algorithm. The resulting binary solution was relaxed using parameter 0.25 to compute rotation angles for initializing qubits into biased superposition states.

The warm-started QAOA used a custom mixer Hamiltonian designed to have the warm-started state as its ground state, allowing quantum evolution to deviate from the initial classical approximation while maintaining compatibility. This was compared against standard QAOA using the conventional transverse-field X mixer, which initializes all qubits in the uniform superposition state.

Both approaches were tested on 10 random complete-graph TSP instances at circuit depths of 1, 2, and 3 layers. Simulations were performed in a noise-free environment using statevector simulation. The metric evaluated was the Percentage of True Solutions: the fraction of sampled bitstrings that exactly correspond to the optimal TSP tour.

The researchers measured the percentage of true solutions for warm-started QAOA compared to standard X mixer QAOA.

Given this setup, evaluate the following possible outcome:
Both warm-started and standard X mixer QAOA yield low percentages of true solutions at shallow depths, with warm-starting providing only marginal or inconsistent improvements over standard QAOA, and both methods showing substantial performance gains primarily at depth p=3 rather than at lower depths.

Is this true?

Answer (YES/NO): NO